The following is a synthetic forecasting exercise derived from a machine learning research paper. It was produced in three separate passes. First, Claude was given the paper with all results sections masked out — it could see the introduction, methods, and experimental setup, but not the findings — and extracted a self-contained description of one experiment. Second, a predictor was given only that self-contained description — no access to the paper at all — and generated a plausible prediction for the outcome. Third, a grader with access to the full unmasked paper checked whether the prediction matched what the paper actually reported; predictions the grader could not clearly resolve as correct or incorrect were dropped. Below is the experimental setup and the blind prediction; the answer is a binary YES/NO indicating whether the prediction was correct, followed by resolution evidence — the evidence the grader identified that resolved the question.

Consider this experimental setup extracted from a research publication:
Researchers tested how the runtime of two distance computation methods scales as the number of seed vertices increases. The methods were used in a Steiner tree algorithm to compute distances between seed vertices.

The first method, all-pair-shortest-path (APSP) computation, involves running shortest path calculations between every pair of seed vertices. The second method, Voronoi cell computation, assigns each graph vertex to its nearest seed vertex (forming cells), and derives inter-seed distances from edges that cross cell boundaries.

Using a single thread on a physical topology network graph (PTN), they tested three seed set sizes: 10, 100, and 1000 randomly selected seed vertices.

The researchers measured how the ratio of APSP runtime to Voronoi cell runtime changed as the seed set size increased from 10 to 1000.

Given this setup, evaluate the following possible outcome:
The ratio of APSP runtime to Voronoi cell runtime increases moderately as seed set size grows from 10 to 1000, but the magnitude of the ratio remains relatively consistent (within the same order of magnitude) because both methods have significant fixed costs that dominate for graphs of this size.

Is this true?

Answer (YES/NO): NO